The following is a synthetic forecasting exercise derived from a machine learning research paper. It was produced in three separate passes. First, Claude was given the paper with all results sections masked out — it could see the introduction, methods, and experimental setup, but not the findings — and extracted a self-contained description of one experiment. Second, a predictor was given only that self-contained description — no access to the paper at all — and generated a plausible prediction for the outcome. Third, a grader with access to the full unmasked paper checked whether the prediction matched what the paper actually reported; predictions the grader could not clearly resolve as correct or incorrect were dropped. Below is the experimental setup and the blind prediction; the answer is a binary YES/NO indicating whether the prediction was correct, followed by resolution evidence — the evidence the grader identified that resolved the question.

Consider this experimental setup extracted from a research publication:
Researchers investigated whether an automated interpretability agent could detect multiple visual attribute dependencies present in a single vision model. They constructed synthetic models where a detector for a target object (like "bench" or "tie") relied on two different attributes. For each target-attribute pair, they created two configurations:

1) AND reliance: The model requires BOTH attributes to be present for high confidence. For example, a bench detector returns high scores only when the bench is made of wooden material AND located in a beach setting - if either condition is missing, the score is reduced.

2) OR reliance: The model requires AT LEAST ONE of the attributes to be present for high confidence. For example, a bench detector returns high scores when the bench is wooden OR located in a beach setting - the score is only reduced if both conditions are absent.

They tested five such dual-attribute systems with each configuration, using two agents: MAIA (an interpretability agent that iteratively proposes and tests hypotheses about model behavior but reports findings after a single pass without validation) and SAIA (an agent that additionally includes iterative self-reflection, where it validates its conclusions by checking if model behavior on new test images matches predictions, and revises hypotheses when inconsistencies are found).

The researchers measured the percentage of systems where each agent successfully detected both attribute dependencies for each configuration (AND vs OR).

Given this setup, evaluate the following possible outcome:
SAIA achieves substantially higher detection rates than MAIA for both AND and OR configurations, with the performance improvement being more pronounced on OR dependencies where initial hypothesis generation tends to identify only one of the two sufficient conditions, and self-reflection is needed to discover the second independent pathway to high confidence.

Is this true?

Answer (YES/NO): NO